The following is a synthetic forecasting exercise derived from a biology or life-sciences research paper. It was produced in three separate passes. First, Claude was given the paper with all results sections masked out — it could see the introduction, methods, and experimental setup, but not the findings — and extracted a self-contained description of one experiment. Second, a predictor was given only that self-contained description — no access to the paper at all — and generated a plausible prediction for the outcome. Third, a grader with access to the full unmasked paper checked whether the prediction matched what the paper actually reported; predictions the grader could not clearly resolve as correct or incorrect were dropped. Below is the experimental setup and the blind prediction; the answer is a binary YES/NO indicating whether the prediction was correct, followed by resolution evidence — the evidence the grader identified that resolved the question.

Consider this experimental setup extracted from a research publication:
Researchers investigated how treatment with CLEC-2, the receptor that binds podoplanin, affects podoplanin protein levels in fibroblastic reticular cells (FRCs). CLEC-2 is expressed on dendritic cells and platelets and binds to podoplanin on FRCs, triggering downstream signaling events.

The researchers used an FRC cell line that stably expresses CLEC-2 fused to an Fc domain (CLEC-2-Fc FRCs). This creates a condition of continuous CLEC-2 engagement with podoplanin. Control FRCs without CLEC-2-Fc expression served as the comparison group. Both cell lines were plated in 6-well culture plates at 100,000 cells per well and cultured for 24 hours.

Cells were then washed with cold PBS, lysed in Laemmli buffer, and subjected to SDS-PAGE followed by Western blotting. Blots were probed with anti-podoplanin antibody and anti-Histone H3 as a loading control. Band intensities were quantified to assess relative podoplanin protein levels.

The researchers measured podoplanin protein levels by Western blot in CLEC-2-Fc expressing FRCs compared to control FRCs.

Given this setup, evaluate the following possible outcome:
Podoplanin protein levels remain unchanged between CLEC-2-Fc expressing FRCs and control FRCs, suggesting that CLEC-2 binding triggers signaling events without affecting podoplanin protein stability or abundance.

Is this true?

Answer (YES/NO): NO